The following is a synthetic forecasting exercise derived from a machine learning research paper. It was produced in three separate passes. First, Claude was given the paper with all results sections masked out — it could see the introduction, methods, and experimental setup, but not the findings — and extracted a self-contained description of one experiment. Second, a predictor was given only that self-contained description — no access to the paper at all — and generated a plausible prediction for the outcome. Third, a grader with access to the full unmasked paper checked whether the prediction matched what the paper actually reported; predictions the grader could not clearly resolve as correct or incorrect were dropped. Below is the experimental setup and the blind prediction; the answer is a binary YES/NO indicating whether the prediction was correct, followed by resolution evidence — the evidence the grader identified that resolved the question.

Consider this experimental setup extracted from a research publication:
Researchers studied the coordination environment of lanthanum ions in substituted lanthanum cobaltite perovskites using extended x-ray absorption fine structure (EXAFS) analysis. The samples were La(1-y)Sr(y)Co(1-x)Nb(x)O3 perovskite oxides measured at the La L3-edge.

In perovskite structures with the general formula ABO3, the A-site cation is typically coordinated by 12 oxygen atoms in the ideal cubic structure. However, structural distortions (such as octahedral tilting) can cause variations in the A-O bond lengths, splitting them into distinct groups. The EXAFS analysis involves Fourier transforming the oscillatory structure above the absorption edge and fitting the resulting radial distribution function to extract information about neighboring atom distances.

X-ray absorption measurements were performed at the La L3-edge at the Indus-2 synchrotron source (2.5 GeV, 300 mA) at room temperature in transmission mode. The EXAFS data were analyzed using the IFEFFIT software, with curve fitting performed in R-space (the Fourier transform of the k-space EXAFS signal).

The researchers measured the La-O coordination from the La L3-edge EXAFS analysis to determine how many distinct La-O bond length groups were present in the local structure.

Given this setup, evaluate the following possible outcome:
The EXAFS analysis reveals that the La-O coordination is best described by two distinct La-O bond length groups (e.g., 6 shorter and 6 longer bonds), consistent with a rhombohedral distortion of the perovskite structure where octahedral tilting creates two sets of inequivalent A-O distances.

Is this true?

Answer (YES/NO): NO